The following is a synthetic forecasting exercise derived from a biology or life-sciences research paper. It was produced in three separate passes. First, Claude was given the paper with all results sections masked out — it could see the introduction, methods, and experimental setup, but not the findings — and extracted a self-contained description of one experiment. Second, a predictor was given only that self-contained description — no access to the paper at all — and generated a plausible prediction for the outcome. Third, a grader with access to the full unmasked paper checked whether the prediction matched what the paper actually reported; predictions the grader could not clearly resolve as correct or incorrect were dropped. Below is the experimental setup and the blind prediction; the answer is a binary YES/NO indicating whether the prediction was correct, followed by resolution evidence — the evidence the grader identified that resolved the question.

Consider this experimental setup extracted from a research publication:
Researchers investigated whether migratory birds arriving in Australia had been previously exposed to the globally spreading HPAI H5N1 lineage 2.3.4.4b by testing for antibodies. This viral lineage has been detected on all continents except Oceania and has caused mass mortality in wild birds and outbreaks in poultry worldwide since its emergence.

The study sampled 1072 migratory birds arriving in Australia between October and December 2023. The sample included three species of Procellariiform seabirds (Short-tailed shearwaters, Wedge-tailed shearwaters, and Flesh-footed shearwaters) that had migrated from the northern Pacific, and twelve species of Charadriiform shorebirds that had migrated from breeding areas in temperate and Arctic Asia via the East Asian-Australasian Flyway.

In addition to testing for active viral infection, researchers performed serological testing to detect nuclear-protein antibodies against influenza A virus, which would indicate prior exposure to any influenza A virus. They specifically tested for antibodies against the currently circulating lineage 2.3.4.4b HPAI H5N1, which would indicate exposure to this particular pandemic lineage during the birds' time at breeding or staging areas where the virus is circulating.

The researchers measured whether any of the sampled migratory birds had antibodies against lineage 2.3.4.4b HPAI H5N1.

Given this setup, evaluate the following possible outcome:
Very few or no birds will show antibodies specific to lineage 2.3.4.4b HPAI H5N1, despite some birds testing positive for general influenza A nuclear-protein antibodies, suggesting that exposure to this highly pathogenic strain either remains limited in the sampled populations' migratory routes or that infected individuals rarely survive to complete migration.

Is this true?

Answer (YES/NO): YES